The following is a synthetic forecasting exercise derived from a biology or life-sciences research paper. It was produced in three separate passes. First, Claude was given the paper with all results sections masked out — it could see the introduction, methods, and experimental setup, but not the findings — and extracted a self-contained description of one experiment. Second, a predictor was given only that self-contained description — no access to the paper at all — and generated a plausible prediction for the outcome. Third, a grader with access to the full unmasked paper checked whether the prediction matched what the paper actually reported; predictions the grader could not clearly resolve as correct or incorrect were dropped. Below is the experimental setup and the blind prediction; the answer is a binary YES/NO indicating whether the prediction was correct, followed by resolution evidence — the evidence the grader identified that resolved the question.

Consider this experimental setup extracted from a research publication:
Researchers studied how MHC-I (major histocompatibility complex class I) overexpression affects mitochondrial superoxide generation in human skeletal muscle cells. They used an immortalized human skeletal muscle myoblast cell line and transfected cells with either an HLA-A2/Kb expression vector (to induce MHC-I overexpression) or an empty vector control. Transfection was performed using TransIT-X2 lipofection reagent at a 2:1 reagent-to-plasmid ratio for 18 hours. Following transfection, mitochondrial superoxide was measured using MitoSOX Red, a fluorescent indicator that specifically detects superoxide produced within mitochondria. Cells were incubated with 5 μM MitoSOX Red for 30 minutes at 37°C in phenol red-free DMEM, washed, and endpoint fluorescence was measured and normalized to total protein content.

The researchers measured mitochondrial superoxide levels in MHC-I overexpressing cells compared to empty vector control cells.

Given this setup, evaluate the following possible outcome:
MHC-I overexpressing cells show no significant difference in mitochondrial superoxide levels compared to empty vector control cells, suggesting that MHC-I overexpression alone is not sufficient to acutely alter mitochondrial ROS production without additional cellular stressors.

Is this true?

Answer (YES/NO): YES